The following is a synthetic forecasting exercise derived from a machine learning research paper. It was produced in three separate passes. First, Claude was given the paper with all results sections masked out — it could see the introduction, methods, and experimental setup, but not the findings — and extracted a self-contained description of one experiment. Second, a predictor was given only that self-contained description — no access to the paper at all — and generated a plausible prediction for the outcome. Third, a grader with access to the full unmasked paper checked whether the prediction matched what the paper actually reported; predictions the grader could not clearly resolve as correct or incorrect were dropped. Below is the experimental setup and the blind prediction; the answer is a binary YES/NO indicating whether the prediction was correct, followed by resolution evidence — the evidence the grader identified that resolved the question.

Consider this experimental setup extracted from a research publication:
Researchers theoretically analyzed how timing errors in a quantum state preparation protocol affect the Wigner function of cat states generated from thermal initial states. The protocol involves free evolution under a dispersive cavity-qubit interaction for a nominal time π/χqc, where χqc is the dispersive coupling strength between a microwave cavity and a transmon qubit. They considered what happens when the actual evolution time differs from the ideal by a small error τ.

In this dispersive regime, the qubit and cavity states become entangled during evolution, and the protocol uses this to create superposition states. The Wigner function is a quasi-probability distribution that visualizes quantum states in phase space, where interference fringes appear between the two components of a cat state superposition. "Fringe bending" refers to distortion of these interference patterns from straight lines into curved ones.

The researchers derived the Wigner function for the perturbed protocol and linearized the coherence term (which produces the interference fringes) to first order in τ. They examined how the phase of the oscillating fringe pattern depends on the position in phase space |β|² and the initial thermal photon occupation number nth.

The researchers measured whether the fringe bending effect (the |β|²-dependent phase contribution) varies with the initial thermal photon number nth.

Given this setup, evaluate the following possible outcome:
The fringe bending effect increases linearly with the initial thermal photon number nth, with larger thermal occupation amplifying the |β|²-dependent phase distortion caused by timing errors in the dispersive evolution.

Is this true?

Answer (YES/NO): NO